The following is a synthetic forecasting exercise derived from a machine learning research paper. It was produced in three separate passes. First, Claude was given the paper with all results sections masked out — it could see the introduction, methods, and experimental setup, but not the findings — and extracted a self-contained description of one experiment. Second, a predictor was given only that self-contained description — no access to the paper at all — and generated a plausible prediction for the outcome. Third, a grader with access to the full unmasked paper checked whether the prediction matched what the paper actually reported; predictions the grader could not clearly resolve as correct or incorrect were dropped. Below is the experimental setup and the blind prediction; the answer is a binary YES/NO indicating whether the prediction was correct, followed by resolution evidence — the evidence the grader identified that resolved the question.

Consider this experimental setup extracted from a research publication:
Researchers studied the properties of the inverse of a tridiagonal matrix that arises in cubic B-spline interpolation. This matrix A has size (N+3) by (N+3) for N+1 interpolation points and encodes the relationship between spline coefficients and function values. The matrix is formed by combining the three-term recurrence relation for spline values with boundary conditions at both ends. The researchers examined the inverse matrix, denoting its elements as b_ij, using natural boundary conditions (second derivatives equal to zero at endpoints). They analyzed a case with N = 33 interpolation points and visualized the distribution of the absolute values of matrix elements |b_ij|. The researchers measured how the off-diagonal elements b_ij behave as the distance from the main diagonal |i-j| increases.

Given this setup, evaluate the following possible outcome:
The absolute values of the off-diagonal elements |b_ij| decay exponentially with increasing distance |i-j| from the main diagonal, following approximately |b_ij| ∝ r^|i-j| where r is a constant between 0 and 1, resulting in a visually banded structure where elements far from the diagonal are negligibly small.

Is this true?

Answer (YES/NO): YES